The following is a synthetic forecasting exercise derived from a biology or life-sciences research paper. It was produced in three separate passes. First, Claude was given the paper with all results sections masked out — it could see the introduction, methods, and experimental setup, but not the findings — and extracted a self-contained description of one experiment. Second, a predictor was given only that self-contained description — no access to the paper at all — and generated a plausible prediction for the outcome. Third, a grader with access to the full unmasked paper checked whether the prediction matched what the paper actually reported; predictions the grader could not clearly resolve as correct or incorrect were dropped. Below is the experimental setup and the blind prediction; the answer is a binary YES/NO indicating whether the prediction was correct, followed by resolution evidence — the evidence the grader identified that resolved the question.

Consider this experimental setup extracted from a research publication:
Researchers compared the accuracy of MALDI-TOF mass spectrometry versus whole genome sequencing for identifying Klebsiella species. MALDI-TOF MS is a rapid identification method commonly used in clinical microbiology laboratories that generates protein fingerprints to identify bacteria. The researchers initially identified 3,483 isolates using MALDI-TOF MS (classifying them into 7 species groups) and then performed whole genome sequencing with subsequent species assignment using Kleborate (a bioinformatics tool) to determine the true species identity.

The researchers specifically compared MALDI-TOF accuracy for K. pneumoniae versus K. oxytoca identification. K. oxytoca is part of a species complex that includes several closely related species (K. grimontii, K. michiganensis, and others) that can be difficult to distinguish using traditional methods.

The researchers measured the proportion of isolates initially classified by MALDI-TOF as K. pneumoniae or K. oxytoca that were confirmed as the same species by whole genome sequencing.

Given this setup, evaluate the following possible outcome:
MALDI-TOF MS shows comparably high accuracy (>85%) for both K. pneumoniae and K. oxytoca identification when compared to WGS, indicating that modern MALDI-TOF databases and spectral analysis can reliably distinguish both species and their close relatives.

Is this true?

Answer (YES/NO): NO